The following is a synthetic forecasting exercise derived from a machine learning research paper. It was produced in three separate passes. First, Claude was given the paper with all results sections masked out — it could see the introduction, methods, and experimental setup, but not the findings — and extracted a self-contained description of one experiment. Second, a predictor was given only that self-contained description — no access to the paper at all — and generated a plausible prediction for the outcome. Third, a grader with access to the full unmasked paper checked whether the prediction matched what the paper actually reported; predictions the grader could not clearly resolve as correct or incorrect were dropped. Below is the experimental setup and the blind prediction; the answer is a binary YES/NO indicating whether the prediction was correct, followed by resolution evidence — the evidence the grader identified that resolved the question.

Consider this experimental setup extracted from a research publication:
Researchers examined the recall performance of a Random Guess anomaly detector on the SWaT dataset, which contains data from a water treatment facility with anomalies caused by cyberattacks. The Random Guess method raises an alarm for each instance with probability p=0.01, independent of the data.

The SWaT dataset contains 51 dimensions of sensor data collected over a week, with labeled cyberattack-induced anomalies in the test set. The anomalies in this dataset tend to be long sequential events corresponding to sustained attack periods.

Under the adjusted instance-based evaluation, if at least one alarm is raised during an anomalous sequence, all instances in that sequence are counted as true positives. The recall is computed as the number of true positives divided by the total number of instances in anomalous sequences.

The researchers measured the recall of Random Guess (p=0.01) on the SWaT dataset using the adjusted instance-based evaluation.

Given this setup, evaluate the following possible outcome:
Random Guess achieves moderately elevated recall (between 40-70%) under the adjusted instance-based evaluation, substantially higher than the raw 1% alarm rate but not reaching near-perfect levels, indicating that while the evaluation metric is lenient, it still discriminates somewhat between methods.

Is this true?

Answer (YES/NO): NO